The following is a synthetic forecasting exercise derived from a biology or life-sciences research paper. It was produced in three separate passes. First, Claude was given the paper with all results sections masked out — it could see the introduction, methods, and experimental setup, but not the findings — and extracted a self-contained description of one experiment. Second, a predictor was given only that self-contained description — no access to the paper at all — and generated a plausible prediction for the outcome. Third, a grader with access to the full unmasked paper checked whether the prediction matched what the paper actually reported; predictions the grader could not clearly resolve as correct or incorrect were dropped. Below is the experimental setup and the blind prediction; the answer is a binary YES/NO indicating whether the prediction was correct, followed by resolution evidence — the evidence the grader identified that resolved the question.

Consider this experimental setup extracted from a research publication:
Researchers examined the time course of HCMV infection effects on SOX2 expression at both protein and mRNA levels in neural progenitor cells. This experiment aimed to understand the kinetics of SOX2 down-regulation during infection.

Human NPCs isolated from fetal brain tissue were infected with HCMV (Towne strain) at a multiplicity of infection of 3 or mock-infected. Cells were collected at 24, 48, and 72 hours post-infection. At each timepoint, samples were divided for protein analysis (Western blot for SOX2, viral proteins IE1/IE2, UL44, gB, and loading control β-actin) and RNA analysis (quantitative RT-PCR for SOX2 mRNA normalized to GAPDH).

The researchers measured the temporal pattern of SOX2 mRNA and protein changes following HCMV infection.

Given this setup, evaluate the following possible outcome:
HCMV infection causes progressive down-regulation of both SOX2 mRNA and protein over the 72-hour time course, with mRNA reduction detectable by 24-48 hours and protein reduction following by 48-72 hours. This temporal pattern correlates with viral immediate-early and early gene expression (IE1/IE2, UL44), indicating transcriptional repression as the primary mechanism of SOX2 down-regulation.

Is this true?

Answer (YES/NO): NO